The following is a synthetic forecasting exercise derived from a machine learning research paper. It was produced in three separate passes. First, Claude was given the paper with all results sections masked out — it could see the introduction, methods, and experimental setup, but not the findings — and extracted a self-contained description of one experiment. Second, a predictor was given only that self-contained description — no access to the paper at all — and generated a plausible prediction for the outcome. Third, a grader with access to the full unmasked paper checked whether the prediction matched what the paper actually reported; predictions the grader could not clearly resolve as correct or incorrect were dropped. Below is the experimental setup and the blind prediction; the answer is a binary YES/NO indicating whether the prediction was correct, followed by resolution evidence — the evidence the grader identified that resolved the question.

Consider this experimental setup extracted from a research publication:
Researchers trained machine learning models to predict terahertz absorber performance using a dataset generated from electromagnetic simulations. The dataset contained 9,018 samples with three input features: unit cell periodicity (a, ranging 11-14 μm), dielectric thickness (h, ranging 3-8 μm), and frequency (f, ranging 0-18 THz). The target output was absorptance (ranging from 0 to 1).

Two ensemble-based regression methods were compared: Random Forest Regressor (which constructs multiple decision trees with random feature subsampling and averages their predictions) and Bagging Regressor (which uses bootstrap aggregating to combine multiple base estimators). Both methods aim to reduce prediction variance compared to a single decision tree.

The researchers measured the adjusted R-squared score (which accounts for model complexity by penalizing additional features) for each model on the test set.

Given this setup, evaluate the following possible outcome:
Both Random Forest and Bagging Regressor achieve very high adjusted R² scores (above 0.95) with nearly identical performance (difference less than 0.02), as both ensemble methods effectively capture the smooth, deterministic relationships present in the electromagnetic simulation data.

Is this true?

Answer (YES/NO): YES